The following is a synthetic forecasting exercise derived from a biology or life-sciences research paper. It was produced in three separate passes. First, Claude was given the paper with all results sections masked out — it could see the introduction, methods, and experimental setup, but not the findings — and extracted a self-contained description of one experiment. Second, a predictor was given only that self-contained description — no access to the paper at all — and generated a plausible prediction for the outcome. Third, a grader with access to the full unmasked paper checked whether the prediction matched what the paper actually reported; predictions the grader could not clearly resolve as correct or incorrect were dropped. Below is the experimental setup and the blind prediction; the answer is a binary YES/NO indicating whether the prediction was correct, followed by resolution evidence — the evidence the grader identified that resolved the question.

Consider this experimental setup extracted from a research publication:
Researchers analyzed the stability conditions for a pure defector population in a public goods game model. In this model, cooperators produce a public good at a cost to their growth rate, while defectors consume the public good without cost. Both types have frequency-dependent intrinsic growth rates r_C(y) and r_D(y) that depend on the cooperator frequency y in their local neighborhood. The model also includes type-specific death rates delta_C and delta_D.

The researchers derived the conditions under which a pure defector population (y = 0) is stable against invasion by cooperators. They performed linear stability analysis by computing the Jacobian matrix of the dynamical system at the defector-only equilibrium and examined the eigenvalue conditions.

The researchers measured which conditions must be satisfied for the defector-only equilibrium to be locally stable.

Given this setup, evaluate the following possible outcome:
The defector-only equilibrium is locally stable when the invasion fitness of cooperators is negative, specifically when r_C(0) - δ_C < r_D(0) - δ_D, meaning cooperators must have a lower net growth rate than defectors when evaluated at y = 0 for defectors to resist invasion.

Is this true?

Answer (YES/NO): NO